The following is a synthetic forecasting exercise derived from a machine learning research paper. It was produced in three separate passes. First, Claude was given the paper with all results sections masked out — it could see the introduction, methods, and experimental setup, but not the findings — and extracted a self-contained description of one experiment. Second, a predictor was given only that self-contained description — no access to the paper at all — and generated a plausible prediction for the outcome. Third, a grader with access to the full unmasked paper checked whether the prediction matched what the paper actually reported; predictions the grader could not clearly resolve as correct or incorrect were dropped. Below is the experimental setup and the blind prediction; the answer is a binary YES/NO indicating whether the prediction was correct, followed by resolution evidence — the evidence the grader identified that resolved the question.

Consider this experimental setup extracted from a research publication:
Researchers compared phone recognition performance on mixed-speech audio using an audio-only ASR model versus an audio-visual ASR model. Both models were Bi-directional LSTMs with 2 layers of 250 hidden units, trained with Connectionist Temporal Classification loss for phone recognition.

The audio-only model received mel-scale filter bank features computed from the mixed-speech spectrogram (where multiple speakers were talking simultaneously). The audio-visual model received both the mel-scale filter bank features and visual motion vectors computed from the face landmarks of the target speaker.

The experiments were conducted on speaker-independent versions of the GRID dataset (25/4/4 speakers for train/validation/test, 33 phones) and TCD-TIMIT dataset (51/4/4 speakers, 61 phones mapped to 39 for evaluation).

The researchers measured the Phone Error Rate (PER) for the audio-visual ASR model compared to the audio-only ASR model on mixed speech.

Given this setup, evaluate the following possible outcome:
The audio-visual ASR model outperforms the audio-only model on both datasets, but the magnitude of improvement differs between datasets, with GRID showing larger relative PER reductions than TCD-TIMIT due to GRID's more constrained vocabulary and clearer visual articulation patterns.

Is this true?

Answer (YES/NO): NO